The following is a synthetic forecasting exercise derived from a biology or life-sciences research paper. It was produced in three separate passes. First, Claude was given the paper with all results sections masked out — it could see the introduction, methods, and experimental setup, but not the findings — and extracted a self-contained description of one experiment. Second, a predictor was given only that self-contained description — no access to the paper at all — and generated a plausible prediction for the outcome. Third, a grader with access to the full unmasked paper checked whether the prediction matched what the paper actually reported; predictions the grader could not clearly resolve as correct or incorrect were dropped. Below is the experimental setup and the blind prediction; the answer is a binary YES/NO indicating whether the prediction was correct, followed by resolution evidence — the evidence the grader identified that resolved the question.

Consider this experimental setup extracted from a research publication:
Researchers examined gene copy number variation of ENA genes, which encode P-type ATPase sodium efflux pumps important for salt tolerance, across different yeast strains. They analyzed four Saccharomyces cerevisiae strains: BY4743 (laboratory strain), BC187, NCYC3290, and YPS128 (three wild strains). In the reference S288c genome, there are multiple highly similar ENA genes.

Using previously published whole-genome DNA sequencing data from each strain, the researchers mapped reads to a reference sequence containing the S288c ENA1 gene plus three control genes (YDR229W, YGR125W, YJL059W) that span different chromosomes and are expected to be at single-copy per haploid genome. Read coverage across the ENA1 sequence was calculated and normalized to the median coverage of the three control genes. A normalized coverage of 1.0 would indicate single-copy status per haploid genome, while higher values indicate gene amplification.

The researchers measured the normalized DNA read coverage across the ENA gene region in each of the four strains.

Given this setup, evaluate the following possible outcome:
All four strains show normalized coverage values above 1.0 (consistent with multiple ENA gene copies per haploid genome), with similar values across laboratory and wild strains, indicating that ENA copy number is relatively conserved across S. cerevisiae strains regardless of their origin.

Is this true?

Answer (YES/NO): NO